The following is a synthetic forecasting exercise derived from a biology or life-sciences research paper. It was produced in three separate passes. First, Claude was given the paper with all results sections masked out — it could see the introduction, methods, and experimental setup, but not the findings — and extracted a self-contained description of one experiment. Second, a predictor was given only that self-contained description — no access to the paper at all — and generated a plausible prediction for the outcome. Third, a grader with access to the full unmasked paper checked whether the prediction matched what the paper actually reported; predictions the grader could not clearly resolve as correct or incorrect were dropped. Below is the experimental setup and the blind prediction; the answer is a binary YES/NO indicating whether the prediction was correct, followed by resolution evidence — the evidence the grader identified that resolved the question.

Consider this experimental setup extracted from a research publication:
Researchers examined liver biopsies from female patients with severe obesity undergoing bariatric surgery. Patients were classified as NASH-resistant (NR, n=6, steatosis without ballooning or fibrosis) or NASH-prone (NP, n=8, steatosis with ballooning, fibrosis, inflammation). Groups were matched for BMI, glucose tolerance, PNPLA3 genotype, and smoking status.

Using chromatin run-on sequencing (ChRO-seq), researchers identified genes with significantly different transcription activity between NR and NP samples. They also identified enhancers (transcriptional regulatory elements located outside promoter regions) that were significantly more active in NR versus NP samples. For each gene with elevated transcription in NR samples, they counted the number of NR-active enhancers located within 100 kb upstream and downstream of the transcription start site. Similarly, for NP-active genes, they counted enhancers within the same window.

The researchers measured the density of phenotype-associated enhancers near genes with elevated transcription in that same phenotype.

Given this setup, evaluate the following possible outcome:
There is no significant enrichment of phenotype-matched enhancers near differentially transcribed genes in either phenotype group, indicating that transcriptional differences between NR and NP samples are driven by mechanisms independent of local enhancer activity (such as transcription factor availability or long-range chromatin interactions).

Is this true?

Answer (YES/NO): NO